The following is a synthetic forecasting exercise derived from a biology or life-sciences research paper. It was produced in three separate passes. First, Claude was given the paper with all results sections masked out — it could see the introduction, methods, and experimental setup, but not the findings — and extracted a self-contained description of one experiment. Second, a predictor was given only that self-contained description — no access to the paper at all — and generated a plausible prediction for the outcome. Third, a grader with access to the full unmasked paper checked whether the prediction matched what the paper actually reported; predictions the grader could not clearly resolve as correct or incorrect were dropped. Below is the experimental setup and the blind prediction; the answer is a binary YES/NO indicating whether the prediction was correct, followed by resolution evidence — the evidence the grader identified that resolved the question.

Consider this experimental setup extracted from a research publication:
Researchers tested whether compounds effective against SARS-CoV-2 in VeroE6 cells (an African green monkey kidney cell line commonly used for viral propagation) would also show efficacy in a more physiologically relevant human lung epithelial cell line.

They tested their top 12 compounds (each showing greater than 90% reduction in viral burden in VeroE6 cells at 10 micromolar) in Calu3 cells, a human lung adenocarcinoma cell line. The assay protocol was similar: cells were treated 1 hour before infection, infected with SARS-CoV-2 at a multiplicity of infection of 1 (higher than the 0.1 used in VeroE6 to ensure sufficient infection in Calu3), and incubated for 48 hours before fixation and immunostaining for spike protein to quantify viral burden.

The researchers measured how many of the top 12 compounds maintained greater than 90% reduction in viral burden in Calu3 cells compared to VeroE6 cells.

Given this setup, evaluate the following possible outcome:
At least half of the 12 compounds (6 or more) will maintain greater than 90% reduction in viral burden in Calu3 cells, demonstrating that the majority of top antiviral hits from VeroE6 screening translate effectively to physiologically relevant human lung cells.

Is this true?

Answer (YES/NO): NO